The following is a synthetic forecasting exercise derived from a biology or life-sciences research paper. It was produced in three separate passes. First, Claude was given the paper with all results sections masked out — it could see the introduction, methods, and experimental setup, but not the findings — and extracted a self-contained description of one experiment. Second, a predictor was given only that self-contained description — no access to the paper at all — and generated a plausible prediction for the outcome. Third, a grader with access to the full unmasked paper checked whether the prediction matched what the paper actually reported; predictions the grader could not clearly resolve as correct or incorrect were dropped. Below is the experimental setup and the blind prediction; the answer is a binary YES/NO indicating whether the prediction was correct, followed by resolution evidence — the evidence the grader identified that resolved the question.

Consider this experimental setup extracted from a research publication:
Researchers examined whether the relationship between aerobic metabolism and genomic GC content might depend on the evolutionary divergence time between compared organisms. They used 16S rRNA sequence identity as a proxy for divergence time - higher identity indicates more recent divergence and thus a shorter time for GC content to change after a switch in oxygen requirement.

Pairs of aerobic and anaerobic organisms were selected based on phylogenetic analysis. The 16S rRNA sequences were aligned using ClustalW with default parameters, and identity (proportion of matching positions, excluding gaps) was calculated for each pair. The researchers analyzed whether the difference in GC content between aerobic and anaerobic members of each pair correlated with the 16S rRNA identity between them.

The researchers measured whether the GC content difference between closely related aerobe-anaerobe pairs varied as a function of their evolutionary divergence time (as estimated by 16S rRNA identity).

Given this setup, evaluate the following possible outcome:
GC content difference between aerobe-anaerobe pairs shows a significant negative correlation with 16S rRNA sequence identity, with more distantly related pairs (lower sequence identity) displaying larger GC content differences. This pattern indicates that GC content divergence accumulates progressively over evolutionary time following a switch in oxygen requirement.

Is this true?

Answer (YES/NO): NO